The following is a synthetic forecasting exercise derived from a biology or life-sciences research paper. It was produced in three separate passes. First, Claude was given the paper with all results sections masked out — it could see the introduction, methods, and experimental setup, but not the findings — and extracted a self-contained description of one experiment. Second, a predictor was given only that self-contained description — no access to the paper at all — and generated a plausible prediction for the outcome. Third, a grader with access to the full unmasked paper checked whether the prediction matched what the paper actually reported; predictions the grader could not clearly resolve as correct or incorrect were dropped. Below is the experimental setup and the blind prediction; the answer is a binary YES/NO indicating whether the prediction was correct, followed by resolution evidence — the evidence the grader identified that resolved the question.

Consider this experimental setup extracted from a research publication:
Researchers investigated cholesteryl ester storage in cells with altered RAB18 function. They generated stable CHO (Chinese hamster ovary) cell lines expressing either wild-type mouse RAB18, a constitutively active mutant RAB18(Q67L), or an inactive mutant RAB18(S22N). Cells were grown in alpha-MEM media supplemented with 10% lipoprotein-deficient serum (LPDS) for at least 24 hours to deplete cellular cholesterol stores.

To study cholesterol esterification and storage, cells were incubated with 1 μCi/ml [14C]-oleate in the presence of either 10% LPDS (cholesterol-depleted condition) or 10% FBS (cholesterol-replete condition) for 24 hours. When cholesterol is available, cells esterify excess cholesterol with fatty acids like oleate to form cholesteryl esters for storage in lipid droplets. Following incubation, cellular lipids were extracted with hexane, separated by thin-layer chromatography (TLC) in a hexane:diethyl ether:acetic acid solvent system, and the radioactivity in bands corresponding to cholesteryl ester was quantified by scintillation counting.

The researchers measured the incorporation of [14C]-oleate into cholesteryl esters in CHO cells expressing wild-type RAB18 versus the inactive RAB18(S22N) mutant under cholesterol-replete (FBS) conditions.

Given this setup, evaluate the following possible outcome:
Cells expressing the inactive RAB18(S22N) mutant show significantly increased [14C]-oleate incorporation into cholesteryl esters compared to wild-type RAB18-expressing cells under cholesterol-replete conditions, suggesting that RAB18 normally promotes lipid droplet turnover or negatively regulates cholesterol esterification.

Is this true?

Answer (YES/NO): NO